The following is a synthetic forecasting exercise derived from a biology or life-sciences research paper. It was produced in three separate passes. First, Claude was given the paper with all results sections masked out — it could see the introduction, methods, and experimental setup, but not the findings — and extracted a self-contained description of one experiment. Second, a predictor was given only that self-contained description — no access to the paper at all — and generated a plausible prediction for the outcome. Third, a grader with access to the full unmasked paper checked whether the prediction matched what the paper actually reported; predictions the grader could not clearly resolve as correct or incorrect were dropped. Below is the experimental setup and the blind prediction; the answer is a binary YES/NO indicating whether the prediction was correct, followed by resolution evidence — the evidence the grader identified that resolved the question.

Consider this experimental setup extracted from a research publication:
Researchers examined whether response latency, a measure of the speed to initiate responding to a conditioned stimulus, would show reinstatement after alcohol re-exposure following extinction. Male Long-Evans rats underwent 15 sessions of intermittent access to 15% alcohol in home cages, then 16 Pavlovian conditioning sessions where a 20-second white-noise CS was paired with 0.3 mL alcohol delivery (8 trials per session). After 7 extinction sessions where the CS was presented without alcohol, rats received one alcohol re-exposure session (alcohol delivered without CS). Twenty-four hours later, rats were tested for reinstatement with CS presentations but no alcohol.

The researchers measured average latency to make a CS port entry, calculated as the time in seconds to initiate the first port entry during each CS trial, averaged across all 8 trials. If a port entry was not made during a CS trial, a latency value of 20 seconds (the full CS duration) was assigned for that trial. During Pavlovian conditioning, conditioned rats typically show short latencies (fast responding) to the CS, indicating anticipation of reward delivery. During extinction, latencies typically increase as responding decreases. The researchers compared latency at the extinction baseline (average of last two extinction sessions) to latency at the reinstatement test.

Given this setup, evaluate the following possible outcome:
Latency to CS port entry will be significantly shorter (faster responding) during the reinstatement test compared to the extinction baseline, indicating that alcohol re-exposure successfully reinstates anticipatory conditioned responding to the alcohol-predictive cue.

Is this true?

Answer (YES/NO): YES